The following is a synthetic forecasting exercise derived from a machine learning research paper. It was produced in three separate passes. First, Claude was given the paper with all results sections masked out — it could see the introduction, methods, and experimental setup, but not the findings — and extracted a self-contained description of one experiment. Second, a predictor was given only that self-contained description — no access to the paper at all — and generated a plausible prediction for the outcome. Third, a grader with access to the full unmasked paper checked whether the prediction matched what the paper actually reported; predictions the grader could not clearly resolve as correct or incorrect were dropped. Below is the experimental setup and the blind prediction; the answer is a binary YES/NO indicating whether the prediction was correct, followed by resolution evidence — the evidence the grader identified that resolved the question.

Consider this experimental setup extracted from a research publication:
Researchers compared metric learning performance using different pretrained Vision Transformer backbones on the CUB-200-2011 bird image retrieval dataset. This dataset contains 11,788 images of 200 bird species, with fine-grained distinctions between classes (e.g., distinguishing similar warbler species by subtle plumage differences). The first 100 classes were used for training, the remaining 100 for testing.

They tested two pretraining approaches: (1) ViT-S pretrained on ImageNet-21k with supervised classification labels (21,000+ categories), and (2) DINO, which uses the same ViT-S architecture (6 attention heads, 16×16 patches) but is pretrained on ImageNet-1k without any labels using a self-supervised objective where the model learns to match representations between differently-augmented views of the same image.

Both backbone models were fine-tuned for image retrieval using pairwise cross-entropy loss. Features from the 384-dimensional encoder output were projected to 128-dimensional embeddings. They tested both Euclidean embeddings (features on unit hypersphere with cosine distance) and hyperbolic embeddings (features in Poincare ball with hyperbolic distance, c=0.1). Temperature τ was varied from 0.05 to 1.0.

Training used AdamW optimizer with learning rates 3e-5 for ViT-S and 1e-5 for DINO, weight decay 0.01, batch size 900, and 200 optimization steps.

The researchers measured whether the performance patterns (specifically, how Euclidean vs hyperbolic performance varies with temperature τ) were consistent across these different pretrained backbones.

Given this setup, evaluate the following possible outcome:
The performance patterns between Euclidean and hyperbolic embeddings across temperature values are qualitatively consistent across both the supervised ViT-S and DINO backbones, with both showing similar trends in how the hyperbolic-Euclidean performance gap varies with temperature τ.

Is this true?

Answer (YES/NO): YES